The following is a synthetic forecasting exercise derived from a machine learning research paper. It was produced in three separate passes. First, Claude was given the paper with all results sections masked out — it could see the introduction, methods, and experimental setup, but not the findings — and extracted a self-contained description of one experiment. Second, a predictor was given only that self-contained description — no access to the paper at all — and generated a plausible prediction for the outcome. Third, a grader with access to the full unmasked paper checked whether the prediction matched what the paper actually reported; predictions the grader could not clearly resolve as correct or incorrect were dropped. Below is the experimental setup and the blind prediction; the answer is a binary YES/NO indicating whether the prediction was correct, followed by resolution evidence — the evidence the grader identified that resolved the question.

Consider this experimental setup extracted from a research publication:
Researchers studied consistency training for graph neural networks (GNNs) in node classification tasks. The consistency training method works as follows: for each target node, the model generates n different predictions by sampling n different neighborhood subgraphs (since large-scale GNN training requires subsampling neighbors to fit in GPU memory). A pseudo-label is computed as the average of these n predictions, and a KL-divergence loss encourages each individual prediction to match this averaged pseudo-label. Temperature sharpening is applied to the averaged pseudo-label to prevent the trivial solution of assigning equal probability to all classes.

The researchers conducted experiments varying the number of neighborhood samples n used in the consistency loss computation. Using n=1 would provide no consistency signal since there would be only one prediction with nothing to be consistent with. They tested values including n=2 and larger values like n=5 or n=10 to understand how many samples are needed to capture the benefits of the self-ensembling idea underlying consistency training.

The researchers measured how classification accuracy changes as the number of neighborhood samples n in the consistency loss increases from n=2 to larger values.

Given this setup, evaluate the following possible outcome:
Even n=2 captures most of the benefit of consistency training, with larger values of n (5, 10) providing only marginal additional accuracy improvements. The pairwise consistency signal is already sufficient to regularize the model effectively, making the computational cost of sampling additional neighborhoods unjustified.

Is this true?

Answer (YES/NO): YES